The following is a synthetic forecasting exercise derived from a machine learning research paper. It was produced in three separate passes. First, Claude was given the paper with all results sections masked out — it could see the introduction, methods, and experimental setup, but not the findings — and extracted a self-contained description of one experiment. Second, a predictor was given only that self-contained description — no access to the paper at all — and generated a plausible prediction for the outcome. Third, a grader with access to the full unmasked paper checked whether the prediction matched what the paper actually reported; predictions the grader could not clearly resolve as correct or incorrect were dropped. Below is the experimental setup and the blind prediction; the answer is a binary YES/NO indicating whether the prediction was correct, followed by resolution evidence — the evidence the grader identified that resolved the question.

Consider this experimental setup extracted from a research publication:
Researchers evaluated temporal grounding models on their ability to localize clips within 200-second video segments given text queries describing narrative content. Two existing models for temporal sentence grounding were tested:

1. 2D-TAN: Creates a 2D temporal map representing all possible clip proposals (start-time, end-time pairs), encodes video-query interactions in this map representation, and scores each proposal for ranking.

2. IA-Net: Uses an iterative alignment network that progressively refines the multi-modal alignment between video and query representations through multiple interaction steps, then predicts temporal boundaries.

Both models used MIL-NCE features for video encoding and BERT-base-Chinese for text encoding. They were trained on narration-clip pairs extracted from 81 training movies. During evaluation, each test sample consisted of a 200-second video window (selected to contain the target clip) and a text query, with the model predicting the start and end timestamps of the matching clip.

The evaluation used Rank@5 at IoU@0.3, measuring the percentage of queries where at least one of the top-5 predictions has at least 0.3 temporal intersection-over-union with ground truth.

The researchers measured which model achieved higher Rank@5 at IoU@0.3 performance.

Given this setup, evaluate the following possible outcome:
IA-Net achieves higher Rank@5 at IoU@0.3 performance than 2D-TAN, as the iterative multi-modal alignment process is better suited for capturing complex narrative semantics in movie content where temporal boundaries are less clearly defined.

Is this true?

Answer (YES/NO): YES